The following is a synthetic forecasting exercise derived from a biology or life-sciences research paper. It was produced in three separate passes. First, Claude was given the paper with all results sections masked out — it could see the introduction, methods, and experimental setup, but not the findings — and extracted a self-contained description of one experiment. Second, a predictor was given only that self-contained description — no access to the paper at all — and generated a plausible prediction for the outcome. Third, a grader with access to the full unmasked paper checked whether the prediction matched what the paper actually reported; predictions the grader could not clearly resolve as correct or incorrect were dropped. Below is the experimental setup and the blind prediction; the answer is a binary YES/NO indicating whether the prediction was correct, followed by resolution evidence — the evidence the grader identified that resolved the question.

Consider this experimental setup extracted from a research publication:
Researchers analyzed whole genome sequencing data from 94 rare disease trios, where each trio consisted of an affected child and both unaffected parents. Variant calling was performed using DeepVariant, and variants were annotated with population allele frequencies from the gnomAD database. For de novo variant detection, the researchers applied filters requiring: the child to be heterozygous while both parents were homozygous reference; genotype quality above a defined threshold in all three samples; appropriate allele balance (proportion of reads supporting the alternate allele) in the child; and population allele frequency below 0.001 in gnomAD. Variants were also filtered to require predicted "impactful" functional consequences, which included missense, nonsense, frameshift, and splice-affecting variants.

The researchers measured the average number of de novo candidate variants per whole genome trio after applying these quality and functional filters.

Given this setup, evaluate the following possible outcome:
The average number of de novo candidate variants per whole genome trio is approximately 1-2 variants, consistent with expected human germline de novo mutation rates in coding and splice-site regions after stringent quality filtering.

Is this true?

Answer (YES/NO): YES